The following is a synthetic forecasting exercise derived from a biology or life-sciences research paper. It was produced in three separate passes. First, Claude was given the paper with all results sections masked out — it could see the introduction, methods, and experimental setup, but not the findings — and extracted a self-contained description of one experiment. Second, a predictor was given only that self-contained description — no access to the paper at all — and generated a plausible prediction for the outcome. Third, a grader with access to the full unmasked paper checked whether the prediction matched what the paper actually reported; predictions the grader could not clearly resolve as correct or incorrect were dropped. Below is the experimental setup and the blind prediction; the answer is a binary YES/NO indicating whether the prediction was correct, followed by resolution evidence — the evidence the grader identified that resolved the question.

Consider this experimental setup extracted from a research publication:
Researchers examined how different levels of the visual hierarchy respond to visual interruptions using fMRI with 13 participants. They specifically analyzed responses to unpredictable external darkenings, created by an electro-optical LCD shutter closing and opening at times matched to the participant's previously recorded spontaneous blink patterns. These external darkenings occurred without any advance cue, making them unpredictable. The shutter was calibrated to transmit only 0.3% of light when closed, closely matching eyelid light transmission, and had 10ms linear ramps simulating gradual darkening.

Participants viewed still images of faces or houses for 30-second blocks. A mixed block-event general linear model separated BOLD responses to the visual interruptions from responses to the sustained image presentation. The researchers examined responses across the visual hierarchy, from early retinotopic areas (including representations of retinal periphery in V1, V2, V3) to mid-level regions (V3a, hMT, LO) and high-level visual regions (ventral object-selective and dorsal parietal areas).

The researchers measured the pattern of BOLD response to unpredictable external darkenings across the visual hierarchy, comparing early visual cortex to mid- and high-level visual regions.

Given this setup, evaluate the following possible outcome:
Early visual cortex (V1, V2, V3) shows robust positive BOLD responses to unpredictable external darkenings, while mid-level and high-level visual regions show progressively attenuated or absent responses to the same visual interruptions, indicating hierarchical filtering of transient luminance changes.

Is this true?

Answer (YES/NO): NO